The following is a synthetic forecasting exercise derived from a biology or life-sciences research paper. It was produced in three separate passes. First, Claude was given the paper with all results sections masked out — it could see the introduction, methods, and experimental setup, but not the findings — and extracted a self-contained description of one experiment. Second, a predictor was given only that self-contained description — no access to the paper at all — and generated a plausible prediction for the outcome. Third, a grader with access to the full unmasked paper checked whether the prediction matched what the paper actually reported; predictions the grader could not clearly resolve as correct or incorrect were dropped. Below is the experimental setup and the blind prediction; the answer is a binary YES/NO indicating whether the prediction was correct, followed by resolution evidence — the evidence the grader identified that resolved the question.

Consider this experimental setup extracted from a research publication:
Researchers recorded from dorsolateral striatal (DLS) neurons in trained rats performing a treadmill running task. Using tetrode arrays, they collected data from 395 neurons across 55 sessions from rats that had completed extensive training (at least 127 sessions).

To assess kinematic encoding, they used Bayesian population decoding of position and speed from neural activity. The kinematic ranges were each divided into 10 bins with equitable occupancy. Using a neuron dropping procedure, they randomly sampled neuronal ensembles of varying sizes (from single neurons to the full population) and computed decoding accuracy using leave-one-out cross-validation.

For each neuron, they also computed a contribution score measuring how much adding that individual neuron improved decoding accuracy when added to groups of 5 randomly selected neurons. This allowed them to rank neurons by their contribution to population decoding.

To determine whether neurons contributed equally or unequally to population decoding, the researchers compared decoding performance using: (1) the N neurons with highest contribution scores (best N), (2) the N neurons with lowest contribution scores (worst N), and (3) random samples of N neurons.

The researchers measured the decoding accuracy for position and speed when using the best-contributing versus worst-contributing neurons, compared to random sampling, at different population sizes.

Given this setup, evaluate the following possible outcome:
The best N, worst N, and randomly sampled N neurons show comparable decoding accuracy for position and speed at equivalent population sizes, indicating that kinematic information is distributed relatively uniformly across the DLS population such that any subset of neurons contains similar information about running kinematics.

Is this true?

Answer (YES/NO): NO